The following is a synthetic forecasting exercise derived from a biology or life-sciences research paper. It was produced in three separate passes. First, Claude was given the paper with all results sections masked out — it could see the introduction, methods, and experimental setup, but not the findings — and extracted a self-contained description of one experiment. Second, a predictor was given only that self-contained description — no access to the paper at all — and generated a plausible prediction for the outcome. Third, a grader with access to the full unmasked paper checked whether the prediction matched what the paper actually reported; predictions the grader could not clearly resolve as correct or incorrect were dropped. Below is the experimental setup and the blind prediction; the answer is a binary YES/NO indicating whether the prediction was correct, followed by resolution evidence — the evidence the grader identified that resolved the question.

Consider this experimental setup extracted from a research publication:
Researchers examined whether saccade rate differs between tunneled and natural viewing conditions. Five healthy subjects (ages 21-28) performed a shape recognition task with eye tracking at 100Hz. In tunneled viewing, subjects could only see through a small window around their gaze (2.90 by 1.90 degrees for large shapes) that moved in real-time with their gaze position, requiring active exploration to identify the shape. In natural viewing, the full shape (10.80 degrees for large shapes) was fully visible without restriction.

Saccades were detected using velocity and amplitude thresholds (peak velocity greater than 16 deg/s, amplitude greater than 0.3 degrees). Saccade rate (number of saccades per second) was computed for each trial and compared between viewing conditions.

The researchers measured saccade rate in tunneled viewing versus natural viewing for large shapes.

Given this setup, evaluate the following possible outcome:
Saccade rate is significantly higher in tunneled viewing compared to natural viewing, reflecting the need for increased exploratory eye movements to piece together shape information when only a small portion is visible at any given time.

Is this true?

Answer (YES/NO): YES